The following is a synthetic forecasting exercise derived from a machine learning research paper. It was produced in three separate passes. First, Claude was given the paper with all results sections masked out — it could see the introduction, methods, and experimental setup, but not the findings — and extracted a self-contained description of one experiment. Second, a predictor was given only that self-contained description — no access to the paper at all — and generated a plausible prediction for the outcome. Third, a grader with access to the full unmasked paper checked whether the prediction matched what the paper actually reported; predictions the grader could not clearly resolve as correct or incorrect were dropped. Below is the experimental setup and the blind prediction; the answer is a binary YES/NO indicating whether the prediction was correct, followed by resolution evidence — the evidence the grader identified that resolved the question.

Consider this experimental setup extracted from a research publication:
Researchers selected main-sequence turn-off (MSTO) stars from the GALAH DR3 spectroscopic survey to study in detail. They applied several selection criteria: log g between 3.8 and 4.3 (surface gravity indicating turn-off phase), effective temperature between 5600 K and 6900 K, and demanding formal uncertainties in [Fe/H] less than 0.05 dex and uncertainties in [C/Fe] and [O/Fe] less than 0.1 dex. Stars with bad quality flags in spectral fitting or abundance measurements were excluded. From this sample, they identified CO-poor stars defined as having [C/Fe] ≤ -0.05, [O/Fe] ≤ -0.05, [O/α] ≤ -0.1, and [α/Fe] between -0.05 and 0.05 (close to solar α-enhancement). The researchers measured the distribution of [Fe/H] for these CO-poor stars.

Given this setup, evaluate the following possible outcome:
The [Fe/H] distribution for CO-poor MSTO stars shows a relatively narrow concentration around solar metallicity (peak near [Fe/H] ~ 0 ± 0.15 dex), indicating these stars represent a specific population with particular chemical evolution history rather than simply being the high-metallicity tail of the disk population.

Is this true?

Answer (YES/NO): NO